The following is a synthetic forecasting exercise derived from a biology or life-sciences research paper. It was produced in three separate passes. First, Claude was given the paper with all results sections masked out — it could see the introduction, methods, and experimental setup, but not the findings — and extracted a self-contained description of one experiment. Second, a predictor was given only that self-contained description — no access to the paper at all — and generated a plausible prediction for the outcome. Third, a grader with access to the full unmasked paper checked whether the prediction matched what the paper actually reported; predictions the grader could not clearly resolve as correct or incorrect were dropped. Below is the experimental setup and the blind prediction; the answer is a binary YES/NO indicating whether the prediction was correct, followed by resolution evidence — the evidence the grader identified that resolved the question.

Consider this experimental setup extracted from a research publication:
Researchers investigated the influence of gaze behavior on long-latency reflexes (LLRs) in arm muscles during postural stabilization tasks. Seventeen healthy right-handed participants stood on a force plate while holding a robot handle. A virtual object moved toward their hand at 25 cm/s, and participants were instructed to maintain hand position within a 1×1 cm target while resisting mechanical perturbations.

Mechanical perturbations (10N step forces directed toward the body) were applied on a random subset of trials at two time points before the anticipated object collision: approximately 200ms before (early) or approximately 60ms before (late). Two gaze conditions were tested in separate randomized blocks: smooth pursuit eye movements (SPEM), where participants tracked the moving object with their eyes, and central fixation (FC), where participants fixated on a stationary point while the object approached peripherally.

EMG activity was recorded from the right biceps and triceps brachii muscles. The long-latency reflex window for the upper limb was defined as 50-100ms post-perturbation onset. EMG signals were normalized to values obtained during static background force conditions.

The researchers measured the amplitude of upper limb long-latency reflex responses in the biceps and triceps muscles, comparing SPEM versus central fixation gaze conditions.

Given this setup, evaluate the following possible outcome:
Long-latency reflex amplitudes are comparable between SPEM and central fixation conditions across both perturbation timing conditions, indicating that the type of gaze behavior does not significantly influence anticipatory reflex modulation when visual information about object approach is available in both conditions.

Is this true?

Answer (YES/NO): YES